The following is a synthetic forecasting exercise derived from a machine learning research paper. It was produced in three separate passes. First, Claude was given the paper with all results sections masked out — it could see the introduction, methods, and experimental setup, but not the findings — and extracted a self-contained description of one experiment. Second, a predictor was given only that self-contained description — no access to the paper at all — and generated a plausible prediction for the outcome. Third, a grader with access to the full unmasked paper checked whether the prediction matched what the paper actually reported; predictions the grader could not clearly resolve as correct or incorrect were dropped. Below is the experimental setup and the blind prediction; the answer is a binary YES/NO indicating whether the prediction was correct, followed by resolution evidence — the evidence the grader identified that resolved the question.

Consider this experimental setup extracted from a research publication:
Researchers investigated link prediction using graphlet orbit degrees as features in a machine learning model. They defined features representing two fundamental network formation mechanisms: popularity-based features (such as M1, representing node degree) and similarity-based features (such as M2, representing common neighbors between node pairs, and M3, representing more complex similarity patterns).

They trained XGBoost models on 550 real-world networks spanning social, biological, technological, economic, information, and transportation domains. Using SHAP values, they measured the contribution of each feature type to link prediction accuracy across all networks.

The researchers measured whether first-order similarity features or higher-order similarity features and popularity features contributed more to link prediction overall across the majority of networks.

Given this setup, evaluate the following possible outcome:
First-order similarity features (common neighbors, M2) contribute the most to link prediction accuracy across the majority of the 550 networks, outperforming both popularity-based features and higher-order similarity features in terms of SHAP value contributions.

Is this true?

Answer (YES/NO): YES